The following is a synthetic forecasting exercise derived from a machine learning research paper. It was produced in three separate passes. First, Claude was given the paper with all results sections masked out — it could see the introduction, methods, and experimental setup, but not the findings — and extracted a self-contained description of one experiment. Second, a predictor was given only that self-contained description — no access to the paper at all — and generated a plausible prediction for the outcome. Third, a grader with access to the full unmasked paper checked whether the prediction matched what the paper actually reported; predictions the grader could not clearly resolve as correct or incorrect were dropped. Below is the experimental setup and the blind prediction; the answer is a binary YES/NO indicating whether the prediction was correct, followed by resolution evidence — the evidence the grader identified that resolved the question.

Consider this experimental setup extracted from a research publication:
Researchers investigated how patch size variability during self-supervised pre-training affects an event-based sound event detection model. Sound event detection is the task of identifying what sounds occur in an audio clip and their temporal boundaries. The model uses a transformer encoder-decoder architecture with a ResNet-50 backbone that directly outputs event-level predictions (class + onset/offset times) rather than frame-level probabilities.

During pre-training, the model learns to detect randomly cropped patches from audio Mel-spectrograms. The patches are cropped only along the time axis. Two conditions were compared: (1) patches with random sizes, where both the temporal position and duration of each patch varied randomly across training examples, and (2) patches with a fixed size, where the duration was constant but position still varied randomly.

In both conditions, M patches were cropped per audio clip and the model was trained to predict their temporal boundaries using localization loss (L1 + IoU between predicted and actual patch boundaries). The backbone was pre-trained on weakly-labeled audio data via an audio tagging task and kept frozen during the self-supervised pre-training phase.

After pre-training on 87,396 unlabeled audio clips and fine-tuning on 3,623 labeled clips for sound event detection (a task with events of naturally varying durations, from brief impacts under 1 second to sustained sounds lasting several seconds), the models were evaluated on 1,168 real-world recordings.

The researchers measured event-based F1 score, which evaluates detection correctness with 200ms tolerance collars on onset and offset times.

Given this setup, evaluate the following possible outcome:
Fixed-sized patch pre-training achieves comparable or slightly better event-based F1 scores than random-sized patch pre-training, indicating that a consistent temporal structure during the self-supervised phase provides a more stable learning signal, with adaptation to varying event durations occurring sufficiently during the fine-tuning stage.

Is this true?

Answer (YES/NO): NO